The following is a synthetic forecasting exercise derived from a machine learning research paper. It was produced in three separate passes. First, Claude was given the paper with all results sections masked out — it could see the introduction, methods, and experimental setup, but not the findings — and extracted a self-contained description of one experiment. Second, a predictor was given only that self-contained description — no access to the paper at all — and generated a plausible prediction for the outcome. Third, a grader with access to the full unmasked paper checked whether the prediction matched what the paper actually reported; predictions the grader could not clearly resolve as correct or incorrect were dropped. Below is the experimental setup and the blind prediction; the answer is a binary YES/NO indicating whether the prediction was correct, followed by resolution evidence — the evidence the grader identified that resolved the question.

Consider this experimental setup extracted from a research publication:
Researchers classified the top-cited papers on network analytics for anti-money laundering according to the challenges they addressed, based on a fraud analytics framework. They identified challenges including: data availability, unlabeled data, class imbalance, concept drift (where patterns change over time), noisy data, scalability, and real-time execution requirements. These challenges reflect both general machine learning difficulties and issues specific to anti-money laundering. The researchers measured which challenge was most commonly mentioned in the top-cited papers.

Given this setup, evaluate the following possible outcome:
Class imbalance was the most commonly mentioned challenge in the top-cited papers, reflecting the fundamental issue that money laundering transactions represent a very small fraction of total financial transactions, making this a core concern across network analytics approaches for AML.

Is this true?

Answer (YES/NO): NO